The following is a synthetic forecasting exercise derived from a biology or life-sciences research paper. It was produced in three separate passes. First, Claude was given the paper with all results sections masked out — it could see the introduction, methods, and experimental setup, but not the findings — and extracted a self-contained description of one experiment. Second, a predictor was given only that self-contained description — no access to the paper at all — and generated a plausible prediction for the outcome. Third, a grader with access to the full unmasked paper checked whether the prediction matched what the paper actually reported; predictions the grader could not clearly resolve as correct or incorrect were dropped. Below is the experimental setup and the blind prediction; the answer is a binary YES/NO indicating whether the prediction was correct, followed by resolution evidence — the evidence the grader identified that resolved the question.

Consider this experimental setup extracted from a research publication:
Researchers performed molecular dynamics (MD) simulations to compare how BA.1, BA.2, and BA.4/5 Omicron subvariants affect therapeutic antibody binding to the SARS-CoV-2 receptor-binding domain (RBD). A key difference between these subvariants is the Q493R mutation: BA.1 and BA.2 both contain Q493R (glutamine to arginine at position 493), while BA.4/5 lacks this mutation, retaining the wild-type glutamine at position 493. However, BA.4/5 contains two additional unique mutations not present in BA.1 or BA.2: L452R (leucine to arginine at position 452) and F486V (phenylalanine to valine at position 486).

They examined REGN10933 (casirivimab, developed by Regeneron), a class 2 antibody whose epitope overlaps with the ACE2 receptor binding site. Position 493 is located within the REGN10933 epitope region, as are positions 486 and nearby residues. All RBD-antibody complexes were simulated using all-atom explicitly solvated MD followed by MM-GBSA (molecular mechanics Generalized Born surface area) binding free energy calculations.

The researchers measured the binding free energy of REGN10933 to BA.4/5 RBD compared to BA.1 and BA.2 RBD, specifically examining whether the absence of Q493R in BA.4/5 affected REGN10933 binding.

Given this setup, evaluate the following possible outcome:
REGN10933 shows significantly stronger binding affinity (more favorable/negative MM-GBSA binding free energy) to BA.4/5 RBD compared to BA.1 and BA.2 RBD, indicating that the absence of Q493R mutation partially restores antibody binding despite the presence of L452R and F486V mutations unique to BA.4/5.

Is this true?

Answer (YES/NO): NO